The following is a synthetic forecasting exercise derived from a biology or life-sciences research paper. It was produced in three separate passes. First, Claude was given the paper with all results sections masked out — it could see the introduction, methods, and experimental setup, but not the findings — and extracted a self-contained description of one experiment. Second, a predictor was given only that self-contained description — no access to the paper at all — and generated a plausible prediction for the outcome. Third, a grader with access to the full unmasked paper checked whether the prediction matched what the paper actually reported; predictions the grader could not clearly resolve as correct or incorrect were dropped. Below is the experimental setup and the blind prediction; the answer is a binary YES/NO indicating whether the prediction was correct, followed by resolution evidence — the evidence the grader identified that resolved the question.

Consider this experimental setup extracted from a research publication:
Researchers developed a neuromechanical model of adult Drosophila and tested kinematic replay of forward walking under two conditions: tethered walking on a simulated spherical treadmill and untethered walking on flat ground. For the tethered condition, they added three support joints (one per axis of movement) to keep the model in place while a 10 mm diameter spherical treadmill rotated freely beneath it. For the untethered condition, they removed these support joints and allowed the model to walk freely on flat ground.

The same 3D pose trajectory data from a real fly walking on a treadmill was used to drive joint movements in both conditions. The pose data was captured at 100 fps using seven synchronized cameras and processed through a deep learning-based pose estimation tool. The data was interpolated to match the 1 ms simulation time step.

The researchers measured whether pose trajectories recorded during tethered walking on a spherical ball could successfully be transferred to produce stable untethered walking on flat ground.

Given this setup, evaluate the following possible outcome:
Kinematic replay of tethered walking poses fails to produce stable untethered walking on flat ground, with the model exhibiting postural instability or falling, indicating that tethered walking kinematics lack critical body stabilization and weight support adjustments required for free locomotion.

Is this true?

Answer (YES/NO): NO